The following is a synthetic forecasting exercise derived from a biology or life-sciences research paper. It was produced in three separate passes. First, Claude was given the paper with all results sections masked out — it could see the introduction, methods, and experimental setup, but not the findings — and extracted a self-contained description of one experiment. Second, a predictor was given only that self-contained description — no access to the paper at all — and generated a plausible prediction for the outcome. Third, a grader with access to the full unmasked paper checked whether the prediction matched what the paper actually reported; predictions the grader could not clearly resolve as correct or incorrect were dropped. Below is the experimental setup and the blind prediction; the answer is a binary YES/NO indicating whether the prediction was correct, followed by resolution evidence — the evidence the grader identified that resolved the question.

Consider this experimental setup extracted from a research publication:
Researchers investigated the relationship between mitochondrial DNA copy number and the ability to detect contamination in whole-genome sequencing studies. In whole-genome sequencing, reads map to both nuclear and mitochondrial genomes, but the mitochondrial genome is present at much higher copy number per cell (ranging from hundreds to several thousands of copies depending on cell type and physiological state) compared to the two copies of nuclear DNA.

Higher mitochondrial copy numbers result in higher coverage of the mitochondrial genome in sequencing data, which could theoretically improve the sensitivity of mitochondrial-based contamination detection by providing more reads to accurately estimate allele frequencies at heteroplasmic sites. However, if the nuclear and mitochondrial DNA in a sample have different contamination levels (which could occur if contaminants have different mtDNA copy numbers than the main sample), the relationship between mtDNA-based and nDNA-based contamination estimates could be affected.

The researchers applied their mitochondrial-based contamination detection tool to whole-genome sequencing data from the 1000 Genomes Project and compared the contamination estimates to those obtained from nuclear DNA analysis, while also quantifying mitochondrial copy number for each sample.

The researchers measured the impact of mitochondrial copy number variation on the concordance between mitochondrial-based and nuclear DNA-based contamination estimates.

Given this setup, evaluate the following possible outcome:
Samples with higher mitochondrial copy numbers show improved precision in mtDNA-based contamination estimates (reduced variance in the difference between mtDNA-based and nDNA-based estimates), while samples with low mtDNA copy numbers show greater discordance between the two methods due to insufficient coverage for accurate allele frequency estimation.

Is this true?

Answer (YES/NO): NO